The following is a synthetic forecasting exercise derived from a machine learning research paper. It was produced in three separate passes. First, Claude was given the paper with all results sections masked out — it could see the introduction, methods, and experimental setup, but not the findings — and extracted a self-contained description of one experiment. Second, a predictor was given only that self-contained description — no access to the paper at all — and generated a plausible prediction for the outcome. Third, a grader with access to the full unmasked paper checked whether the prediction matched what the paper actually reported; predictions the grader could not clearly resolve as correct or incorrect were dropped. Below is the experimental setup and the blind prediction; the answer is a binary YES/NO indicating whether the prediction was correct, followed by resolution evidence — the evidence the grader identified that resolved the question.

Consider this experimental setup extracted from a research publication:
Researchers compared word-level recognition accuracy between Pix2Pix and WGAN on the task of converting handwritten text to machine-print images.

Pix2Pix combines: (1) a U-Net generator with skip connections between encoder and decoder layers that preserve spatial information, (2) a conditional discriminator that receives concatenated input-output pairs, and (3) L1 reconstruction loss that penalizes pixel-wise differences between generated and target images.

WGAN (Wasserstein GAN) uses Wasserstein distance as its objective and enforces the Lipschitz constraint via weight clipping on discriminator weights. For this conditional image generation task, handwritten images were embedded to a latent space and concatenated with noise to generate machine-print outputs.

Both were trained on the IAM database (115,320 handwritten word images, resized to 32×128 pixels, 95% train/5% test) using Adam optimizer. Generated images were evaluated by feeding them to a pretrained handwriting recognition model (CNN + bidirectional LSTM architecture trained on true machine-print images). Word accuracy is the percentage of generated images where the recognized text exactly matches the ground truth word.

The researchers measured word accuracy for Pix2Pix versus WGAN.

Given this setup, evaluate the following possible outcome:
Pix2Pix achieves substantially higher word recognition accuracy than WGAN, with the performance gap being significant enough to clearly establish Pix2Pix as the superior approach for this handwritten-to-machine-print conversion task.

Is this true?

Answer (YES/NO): YES